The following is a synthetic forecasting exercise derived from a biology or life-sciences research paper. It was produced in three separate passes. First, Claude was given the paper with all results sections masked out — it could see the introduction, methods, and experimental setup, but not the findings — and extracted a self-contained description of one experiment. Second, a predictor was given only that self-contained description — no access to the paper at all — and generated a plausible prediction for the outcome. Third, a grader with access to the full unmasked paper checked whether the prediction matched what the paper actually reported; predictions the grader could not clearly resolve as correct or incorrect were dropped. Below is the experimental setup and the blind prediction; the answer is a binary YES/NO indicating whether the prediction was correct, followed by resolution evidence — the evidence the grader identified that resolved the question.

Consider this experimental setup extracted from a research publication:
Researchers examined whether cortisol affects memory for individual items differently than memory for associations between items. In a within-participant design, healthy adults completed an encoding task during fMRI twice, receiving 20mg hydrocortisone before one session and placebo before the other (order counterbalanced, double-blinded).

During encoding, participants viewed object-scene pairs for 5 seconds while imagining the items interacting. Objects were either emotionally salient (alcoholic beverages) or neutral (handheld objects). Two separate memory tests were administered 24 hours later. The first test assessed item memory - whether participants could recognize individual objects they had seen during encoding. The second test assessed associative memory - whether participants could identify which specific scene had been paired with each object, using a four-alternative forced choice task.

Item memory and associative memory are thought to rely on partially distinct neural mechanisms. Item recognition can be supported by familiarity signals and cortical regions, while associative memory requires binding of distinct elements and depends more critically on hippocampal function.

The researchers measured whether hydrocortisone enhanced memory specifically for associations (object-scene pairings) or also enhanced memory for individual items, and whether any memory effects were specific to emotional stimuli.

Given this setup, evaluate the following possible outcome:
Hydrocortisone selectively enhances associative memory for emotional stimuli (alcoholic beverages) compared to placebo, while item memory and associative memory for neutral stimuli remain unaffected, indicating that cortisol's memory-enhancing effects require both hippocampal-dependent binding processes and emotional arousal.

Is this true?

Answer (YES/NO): NO